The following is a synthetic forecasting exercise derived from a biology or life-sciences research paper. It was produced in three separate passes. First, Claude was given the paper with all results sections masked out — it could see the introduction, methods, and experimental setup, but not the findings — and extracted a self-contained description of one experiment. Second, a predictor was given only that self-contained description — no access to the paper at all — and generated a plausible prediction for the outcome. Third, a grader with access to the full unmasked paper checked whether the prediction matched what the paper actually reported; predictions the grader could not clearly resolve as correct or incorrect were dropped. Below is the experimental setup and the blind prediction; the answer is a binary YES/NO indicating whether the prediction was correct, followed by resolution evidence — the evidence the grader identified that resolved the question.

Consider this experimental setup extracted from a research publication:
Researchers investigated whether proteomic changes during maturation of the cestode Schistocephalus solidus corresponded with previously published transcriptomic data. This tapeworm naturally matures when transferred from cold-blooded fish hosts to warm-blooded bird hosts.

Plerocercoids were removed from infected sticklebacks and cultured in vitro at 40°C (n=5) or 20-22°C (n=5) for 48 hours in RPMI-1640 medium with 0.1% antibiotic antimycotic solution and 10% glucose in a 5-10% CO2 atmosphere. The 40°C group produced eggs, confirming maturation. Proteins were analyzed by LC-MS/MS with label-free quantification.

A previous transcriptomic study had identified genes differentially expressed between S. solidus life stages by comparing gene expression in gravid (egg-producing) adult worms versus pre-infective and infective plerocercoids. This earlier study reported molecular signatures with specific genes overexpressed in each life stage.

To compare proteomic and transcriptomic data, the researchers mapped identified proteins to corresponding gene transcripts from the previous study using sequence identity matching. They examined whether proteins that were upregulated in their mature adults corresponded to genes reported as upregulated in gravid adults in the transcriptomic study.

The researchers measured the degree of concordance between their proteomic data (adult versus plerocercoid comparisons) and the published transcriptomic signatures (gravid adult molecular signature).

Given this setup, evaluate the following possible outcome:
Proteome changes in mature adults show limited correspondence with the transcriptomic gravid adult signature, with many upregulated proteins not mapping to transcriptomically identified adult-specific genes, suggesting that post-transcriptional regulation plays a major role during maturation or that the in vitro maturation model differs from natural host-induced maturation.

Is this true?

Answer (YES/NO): NO